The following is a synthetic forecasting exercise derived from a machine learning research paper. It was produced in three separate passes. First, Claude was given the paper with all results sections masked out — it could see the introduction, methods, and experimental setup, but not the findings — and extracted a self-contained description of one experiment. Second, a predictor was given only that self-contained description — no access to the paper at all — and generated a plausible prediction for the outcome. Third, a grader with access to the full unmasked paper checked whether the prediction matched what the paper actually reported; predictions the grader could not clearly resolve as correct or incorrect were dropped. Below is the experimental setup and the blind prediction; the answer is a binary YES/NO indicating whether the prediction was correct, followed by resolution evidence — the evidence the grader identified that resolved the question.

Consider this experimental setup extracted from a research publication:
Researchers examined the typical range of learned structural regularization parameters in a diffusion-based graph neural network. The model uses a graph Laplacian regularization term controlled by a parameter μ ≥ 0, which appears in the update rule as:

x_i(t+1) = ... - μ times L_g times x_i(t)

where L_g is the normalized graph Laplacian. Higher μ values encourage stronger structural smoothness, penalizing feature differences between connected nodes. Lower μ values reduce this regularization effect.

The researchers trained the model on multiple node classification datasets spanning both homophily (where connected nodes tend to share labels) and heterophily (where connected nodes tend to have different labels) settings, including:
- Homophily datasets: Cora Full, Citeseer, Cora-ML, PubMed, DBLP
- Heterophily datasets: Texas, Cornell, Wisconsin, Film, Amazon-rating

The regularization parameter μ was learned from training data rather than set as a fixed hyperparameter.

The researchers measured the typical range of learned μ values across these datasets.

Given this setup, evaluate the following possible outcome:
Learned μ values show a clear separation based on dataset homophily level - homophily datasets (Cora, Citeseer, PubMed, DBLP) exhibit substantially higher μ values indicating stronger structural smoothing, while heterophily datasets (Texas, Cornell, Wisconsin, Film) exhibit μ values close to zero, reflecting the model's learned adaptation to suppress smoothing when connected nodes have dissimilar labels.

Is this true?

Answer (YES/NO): NO